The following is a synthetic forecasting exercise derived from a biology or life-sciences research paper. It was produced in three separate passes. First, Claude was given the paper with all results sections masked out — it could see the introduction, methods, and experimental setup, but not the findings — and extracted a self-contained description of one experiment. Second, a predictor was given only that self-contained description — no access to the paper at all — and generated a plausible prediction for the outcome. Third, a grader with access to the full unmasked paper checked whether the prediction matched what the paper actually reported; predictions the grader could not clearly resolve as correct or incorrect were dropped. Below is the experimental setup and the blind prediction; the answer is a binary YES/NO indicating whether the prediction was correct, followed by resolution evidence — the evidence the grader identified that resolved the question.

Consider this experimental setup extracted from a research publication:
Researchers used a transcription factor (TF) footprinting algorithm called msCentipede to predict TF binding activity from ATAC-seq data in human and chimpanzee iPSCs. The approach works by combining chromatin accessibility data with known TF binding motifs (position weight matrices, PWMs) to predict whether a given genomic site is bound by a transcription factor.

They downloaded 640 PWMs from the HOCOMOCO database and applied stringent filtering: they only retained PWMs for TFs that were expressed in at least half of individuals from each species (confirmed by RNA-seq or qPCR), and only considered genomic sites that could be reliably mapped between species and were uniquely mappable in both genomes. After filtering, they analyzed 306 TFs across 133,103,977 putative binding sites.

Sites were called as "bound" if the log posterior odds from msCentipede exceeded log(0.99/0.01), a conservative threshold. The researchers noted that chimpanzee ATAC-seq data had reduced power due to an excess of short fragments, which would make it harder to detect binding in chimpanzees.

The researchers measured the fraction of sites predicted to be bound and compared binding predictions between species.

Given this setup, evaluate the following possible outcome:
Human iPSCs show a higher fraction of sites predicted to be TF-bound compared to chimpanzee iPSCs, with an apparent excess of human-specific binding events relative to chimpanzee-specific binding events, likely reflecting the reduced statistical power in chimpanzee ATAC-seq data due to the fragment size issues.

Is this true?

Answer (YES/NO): YES